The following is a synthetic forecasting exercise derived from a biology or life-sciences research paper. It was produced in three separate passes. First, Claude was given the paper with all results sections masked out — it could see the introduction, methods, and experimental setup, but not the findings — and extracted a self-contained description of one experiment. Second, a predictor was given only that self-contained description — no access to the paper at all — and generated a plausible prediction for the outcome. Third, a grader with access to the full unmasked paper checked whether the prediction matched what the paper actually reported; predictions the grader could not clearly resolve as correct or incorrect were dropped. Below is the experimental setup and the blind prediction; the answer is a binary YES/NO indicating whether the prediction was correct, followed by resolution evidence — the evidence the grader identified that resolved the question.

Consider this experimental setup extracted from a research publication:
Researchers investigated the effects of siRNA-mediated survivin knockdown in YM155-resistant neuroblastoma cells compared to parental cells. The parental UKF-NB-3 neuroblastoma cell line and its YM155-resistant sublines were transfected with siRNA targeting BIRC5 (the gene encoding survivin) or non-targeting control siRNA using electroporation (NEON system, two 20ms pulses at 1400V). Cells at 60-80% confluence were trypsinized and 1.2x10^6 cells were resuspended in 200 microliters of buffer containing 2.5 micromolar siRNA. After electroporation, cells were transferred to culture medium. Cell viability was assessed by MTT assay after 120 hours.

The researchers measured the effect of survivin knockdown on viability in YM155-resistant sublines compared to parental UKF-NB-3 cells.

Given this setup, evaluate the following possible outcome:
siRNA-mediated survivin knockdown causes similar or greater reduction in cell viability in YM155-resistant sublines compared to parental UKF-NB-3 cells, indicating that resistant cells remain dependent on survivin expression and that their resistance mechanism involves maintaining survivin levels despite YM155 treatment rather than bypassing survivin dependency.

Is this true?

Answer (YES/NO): NO